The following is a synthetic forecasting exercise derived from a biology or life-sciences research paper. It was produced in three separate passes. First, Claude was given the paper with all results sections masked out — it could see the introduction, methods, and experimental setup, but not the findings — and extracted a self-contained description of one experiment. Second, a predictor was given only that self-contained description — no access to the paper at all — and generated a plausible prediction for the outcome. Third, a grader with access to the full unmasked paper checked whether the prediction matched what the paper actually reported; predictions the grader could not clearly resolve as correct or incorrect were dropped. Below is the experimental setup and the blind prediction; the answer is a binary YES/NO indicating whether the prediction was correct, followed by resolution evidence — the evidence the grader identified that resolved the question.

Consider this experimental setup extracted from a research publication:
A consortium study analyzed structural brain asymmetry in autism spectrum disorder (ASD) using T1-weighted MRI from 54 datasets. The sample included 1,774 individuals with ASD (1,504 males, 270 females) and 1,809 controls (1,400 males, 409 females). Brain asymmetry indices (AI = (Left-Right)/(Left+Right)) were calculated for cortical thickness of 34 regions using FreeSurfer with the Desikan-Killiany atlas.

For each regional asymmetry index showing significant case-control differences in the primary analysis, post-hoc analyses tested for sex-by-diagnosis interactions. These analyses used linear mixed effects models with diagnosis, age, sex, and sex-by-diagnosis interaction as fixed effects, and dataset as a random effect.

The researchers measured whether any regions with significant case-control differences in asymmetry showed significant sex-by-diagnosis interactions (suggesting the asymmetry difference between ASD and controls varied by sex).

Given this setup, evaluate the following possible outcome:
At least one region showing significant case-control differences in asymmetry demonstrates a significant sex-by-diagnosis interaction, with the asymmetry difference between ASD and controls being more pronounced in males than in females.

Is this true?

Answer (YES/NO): YES